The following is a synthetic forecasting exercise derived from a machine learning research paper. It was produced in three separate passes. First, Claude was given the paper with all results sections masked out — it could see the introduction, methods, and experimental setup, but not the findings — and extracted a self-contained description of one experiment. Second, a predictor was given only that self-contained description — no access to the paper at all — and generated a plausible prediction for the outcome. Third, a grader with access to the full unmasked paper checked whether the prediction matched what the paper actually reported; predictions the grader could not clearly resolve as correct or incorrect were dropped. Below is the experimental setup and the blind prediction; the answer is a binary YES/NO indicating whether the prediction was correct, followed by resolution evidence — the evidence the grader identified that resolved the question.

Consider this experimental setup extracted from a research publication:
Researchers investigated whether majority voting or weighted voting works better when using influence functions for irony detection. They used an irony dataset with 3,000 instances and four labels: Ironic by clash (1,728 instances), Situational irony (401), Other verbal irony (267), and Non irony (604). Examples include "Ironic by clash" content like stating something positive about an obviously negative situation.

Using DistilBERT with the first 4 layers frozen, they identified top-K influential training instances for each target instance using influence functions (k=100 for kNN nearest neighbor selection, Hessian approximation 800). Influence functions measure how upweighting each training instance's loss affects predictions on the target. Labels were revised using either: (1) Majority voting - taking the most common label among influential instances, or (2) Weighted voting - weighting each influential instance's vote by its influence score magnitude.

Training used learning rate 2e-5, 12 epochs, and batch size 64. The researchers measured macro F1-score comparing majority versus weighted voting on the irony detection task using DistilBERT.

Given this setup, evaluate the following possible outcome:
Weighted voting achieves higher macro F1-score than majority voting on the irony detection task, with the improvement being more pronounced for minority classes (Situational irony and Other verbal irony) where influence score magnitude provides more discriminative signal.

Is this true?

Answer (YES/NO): NO